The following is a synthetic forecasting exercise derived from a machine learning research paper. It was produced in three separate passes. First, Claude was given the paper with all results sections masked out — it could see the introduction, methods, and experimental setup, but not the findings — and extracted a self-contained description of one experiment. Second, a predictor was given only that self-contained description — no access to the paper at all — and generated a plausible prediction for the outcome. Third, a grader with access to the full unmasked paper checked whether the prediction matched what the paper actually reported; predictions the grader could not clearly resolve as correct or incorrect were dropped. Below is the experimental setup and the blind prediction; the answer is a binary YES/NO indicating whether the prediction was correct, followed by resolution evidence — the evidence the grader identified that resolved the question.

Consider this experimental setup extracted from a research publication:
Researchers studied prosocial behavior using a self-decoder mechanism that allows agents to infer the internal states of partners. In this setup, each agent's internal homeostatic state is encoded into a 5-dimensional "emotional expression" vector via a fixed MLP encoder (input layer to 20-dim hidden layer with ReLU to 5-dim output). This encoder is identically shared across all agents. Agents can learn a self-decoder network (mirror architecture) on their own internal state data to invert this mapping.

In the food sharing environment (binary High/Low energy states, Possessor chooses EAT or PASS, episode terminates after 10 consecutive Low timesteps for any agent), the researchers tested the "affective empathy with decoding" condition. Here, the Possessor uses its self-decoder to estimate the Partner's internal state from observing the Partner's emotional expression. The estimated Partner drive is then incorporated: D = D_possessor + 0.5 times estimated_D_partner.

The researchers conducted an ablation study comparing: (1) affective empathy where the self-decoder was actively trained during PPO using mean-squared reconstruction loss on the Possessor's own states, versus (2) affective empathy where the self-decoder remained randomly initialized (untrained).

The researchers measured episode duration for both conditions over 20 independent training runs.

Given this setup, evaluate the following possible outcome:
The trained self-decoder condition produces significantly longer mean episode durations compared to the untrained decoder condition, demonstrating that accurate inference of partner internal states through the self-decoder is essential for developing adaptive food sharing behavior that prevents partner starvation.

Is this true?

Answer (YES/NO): YES